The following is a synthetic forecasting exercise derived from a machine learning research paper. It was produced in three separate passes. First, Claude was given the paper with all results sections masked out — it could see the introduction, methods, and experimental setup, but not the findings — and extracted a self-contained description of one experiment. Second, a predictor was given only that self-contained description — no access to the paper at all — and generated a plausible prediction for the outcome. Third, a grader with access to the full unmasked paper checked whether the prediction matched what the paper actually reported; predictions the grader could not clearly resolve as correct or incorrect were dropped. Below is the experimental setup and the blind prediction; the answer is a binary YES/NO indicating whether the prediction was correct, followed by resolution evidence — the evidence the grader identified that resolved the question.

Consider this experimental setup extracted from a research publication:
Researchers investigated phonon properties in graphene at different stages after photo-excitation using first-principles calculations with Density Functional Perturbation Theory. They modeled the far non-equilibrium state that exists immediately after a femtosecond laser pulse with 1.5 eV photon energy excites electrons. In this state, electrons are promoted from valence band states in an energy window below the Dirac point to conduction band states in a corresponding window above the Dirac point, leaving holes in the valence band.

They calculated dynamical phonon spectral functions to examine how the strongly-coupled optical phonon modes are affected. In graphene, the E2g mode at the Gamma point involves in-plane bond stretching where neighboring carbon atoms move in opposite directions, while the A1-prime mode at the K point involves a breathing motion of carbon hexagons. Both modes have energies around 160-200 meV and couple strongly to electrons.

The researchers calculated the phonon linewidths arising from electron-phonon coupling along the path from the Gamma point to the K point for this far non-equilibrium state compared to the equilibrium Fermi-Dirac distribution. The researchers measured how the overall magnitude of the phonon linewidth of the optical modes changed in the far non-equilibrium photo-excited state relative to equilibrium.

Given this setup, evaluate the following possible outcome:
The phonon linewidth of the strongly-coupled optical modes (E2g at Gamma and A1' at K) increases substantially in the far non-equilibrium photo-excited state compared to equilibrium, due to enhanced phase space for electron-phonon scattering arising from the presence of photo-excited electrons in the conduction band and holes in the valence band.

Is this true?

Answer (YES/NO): NO